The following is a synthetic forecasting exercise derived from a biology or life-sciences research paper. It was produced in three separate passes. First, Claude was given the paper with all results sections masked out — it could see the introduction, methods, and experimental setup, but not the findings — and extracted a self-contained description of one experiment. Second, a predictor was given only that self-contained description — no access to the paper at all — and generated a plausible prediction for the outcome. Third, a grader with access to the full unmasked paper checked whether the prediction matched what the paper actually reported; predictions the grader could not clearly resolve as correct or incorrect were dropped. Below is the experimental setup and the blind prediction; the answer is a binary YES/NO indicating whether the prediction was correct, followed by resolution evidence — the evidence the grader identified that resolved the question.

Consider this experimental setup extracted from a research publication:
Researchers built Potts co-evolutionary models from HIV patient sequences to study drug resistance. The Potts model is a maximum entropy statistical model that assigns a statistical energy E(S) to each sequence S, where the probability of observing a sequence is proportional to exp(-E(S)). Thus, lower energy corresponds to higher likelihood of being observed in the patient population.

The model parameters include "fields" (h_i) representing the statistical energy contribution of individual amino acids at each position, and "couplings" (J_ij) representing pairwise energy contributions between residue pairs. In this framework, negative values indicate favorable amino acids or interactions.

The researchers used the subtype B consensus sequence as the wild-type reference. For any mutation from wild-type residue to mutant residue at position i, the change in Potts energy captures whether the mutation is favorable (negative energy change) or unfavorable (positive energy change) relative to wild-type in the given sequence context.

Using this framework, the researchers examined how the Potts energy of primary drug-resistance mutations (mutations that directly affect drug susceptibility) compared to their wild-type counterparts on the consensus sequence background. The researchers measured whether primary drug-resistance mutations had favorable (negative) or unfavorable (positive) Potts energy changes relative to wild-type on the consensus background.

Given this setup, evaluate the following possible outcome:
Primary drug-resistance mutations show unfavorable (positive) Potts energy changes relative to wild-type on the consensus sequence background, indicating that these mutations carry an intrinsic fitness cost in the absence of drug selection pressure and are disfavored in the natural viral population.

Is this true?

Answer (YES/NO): YES